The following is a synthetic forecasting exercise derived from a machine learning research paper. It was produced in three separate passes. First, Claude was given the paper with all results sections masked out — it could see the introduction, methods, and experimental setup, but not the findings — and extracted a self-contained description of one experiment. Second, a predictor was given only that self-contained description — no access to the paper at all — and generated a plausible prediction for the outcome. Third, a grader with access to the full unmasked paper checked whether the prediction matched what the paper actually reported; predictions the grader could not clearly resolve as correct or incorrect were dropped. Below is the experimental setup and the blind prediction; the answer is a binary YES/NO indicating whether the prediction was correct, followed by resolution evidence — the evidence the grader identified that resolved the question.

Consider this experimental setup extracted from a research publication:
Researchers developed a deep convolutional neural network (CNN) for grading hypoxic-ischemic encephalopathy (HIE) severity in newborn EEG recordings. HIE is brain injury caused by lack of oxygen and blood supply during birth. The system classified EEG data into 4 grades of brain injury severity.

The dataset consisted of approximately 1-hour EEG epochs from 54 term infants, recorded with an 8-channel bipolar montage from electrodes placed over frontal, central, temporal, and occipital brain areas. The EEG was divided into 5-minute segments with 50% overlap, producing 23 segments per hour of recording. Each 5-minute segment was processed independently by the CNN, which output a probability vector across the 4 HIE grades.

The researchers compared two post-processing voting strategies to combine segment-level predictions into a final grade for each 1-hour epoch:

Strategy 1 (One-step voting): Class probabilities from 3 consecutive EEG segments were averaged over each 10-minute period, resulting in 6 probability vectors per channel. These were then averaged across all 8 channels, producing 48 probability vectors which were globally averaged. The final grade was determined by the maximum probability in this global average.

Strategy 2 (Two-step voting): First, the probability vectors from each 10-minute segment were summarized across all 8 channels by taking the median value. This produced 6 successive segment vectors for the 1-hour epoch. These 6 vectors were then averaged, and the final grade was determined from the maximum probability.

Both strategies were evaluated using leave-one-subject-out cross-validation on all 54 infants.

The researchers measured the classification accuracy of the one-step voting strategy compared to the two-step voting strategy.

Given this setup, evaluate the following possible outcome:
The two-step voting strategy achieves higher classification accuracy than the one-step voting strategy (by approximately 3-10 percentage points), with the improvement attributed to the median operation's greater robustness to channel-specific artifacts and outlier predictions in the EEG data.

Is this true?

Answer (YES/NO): NO